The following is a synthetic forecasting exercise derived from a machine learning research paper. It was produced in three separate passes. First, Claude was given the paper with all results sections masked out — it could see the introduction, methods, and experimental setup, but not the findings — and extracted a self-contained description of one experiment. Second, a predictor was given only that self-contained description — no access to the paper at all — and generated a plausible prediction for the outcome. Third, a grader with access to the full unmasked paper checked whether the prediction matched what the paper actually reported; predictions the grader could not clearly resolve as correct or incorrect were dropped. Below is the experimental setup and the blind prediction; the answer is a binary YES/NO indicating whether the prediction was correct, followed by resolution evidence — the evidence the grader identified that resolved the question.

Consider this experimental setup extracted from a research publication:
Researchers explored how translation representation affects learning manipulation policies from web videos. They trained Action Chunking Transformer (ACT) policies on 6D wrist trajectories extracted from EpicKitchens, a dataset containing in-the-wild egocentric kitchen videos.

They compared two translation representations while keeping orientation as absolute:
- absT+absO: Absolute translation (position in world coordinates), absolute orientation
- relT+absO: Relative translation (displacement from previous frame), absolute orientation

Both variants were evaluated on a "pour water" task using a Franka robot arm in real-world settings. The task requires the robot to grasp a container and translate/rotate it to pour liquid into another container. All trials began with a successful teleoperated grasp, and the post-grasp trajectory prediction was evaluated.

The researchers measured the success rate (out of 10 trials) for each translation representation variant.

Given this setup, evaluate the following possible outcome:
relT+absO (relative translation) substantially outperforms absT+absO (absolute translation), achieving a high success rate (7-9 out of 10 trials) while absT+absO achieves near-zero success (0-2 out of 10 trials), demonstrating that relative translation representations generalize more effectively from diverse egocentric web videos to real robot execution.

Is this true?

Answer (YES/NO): NO